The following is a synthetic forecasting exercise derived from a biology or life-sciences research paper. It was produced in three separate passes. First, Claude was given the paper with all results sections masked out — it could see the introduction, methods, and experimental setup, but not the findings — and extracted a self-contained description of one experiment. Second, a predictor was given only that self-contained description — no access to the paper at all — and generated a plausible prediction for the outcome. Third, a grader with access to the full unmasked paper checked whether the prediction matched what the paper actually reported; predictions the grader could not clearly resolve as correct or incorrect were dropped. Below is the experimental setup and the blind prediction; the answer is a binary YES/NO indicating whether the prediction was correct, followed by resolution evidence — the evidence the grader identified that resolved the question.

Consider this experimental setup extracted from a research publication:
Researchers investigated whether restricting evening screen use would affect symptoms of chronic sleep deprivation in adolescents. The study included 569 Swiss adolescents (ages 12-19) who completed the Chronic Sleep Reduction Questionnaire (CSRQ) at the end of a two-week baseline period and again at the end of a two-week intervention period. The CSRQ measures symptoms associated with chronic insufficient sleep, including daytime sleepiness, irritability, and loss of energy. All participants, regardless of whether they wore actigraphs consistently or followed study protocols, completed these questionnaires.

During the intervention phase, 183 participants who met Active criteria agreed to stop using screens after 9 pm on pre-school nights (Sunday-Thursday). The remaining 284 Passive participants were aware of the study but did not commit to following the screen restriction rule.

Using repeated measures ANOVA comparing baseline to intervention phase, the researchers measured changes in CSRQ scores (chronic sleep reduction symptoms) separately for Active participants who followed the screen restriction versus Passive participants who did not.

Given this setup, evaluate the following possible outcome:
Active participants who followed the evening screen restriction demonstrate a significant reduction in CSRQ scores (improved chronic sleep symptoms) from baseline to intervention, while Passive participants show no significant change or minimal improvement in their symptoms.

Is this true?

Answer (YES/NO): NO